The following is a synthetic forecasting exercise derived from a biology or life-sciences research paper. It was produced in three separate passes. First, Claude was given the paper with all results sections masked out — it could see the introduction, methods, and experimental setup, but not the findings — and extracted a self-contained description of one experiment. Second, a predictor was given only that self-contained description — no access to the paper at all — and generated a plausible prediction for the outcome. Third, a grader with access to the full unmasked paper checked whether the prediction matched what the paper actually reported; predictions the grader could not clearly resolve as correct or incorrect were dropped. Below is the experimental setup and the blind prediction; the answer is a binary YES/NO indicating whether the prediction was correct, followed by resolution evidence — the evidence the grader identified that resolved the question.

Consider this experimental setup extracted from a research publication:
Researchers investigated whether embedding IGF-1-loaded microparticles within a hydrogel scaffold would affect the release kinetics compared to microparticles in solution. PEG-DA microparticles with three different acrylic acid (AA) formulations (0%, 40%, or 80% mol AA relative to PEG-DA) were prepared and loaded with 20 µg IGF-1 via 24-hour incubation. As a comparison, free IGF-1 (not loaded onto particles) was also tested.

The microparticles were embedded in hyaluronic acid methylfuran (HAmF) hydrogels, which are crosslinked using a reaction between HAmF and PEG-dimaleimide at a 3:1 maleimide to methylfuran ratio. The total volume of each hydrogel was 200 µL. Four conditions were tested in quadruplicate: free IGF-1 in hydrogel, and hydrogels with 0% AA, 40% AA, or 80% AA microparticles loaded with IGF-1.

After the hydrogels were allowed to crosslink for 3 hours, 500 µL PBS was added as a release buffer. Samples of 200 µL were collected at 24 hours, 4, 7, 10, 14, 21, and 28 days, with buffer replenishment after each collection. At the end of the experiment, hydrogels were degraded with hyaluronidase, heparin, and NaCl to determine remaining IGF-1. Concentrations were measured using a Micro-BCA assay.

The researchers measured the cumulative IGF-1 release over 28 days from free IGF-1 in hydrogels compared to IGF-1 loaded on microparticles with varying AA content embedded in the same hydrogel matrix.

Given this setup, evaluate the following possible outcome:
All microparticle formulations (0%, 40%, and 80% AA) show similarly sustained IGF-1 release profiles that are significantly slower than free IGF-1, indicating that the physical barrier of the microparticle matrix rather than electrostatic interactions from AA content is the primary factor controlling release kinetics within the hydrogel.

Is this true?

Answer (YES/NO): NO